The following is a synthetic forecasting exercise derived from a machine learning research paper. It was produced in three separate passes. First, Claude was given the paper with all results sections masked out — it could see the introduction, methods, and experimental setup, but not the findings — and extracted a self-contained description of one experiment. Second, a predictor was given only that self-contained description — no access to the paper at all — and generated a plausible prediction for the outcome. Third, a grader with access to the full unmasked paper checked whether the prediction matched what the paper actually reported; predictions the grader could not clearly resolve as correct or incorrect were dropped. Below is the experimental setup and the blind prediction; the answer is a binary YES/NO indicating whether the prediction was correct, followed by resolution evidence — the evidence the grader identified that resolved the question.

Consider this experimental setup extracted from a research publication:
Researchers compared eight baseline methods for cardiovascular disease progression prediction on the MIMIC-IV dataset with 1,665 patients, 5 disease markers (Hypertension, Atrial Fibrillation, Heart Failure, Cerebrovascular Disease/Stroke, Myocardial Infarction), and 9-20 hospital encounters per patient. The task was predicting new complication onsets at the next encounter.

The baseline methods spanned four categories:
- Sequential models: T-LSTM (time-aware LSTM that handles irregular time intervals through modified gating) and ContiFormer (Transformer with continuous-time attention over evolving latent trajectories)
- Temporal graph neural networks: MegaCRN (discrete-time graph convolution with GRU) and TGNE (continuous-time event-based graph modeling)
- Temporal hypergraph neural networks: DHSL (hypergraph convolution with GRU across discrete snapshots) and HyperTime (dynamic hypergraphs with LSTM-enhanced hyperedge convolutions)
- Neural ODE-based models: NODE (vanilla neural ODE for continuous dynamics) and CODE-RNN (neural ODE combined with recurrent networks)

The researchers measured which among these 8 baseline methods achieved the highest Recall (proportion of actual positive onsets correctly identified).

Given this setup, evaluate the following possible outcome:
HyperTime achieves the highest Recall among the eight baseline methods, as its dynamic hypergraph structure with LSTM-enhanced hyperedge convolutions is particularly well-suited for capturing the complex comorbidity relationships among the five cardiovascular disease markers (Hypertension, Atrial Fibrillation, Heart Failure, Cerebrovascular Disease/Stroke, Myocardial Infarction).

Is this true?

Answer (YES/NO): NO